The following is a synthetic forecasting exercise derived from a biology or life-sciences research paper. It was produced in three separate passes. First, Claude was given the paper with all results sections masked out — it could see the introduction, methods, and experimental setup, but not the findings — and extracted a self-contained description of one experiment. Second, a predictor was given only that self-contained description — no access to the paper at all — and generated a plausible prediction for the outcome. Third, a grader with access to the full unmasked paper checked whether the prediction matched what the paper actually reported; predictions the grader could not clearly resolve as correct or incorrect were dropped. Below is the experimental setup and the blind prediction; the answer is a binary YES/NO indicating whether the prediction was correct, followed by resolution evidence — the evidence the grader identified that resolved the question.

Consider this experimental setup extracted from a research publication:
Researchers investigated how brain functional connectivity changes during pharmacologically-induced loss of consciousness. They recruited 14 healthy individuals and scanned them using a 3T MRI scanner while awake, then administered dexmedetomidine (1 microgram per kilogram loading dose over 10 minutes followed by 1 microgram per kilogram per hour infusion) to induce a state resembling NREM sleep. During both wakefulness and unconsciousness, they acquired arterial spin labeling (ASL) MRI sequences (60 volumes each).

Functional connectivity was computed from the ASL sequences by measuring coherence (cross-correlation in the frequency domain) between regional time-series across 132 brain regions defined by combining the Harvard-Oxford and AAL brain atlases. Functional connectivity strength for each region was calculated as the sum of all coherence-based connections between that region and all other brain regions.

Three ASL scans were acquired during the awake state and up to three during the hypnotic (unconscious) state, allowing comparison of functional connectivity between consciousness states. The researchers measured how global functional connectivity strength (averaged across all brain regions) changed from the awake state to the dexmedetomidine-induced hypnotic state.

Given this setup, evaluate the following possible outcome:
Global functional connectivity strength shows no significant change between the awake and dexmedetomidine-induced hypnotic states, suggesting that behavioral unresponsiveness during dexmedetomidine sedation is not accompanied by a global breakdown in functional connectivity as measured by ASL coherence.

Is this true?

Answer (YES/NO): NO